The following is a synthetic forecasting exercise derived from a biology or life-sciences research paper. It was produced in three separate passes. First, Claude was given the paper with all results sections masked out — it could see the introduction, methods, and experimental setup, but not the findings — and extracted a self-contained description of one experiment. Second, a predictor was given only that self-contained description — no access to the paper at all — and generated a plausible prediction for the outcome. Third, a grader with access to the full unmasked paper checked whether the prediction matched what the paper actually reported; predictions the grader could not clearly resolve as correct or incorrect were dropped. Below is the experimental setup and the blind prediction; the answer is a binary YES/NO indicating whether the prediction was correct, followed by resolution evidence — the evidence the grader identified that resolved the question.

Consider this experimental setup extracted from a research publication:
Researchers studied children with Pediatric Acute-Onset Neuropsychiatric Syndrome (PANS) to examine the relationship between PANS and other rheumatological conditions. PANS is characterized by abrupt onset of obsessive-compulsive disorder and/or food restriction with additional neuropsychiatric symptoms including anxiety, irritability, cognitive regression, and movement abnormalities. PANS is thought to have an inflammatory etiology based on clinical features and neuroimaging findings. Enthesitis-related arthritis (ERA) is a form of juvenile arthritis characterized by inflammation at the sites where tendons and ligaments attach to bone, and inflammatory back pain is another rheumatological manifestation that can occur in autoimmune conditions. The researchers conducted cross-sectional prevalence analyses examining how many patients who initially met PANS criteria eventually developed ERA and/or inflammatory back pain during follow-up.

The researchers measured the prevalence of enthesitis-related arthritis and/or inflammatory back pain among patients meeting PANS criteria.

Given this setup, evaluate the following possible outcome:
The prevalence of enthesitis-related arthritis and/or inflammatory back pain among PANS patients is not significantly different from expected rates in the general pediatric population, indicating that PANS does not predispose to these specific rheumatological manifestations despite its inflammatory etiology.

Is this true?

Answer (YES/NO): NO